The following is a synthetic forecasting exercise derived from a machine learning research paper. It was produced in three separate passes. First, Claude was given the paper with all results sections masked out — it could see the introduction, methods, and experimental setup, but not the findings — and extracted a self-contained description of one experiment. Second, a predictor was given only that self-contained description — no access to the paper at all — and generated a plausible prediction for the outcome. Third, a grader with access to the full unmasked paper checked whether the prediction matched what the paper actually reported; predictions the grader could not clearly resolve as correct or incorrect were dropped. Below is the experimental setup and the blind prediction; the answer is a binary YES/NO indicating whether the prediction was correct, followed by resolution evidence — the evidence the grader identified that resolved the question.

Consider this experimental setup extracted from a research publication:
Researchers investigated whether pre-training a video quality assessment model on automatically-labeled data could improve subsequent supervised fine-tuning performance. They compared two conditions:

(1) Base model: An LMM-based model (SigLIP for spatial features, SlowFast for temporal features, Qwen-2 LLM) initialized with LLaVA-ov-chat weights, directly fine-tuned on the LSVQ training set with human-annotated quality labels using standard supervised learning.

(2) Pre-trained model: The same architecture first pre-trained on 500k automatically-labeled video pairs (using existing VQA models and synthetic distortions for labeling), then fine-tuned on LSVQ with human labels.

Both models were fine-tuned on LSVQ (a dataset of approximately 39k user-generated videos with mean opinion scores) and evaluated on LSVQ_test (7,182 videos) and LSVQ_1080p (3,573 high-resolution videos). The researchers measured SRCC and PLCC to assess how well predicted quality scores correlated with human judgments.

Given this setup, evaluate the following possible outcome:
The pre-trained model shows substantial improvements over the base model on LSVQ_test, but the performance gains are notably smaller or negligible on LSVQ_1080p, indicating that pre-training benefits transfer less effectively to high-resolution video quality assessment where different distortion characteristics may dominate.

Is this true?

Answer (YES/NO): NO